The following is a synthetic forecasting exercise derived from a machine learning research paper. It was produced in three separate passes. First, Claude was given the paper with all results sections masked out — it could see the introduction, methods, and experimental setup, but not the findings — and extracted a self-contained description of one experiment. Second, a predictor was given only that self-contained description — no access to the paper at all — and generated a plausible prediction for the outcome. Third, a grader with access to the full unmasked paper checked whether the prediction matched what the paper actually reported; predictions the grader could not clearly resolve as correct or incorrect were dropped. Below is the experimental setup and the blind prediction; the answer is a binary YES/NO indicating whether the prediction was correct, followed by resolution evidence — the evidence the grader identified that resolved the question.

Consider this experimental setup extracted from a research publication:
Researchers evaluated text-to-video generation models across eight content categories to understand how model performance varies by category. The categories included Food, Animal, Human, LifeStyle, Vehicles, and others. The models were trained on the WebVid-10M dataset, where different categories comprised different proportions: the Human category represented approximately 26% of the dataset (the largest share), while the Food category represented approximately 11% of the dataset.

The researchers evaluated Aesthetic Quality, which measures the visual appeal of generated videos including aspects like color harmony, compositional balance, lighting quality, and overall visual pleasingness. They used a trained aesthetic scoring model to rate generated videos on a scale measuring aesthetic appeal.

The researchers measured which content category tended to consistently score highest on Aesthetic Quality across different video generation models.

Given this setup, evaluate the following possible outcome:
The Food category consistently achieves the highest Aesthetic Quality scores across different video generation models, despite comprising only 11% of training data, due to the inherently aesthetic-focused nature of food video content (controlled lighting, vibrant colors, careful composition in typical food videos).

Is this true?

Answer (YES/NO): YES